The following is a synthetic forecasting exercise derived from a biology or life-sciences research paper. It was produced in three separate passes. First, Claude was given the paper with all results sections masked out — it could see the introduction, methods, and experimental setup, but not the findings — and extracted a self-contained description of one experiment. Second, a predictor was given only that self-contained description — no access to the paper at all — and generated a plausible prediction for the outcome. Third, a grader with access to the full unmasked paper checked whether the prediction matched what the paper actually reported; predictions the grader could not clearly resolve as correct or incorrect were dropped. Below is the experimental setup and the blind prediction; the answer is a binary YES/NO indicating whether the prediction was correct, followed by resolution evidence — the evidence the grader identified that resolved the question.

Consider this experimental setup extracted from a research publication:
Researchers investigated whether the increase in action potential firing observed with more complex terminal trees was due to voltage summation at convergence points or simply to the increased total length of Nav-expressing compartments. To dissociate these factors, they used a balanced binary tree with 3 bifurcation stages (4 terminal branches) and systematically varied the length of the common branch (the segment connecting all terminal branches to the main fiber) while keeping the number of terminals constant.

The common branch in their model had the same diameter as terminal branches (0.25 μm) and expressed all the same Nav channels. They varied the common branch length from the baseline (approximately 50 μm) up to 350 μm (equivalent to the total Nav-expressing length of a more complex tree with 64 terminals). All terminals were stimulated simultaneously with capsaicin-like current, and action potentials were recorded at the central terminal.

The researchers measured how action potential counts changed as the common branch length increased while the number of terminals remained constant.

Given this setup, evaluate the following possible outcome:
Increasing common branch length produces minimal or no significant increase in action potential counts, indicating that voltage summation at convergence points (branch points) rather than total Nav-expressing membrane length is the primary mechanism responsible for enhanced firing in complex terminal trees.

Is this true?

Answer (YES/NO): NO